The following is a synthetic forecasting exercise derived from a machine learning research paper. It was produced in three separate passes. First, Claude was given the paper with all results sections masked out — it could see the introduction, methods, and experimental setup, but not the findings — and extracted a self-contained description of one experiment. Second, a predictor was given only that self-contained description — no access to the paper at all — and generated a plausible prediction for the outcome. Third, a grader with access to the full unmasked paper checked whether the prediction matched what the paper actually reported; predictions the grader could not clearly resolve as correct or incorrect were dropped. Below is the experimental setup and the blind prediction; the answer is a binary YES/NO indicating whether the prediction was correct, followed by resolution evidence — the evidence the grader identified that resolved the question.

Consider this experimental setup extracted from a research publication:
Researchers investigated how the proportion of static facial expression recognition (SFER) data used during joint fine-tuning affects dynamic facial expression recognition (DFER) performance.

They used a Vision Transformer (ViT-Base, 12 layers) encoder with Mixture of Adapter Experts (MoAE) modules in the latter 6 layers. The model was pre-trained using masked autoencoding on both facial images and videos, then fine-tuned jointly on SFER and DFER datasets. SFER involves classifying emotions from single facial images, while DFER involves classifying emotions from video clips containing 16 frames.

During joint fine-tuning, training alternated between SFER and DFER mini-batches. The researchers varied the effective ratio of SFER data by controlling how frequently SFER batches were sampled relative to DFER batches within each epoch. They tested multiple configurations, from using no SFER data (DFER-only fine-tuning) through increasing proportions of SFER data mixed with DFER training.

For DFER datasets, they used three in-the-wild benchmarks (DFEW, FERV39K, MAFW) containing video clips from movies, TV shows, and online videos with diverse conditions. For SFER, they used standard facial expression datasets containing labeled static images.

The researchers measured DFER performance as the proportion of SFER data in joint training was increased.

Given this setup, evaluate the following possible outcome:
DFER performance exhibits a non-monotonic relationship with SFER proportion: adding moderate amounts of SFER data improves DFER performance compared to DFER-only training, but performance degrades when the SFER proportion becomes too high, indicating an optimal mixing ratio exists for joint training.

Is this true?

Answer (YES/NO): YES